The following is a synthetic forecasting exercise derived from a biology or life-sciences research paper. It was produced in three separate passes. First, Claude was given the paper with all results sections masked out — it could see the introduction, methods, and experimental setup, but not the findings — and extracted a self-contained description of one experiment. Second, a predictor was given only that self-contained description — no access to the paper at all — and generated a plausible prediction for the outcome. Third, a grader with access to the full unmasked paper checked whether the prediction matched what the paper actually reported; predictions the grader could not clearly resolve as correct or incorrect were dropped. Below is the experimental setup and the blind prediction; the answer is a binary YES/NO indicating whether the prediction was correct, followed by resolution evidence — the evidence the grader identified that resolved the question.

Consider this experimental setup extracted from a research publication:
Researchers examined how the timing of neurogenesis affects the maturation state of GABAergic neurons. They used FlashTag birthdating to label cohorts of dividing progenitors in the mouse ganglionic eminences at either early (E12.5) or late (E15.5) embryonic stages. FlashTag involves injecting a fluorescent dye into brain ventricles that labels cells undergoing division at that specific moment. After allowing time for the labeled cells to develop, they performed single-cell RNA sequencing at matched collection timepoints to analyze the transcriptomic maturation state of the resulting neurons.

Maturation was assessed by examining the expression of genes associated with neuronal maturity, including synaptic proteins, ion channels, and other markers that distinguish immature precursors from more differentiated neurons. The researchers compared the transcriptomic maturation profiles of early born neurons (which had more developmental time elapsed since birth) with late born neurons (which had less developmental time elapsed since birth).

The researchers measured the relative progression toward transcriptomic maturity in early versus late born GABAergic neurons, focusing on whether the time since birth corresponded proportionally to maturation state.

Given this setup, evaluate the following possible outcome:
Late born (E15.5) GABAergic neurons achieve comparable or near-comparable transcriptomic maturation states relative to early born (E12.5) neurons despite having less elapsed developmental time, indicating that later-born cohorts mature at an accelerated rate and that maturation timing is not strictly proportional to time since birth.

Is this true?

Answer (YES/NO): YES